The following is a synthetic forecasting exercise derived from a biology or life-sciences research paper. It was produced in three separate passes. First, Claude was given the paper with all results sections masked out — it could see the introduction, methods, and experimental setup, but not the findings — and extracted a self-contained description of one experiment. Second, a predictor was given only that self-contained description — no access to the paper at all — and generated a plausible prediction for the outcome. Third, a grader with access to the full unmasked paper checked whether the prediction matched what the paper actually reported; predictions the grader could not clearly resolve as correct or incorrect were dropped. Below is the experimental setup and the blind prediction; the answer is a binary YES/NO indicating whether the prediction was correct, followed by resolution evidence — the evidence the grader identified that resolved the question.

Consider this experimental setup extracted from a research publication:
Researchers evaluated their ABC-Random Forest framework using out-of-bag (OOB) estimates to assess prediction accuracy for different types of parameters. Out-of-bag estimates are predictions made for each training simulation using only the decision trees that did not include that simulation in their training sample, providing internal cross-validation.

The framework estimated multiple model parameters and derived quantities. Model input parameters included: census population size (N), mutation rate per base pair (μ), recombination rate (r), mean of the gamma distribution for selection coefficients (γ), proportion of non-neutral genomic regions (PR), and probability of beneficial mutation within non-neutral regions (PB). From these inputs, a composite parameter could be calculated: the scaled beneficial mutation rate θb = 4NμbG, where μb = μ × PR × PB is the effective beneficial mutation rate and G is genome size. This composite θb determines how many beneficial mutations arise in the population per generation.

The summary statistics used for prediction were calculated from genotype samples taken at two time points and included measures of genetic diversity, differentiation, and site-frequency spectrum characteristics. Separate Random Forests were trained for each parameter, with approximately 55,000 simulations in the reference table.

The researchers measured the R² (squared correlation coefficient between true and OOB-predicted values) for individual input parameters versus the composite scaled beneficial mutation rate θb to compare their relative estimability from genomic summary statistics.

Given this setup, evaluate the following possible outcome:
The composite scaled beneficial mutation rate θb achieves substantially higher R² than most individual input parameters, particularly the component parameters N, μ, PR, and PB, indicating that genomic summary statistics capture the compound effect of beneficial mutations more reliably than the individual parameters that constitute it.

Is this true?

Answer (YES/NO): NO